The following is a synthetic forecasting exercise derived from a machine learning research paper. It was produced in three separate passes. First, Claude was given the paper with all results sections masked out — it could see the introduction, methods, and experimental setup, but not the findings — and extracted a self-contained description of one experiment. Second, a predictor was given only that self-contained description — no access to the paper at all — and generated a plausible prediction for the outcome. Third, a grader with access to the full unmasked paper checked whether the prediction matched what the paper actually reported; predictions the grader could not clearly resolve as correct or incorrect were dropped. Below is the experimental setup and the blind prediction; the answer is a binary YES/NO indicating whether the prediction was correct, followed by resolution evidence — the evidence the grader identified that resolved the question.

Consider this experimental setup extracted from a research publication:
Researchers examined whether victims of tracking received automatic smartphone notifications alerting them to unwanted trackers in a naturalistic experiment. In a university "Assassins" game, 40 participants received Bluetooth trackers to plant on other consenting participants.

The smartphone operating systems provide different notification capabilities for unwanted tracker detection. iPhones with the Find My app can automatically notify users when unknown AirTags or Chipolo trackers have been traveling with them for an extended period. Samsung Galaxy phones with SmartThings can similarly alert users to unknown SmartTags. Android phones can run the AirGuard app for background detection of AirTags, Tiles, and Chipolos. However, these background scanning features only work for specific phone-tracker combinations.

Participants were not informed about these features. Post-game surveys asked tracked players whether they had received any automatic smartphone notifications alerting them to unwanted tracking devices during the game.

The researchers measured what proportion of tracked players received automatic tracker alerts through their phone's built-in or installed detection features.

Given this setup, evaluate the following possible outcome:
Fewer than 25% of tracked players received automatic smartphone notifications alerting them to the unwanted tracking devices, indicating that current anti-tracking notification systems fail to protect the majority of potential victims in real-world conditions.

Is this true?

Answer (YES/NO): YES